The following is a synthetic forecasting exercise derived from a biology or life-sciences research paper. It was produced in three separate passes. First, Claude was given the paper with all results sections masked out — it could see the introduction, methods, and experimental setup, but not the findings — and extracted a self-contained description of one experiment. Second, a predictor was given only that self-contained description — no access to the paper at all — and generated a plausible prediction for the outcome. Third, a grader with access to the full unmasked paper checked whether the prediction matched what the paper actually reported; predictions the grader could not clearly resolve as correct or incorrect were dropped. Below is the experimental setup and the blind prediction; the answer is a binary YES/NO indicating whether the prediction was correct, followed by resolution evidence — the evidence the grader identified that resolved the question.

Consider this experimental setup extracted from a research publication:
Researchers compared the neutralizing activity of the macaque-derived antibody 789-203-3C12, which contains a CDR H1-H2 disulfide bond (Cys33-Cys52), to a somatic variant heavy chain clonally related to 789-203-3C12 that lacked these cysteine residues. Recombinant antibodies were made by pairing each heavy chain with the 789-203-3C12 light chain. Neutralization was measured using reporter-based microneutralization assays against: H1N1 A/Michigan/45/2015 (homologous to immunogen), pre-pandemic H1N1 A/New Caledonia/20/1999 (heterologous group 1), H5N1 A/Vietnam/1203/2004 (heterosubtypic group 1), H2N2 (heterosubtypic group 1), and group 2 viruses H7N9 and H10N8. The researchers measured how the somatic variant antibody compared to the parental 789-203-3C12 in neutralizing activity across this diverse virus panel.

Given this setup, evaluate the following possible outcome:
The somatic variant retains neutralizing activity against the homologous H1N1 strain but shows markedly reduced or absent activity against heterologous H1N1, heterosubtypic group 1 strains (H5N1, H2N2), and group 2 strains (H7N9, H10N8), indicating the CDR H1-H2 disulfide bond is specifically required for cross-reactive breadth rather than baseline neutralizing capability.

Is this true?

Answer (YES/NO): YES